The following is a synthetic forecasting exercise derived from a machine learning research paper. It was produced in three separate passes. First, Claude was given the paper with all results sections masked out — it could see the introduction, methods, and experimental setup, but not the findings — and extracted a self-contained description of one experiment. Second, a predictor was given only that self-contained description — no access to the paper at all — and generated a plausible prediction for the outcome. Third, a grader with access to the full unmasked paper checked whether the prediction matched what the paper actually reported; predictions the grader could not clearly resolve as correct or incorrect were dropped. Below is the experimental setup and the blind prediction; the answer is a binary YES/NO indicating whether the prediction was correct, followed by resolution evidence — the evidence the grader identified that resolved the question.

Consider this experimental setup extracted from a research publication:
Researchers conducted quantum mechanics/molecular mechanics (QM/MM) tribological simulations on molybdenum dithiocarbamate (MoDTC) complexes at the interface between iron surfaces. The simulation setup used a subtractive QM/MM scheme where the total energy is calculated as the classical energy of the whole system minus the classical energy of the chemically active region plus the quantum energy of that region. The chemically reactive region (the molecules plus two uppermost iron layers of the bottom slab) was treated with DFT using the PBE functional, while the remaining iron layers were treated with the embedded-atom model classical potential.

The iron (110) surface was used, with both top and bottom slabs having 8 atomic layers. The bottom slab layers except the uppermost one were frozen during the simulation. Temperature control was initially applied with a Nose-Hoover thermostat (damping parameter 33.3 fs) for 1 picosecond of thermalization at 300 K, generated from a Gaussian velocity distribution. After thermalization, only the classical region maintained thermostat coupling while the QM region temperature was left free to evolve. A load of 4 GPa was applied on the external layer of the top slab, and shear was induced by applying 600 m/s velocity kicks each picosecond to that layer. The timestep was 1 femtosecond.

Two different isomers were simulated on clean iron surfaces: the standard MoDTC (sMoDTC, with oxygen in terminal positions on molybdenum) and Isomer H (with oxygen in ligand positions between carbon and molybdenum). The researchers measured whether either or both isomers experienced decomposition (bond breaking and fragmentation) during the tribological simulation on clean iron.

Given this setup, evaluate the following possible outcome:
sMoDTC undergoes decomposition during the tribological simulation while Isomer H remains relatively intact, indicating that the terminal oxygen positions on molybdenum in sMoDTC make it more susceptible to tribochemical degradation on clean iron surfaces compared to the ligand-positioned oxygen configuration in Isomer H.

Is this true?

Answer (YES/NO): NO